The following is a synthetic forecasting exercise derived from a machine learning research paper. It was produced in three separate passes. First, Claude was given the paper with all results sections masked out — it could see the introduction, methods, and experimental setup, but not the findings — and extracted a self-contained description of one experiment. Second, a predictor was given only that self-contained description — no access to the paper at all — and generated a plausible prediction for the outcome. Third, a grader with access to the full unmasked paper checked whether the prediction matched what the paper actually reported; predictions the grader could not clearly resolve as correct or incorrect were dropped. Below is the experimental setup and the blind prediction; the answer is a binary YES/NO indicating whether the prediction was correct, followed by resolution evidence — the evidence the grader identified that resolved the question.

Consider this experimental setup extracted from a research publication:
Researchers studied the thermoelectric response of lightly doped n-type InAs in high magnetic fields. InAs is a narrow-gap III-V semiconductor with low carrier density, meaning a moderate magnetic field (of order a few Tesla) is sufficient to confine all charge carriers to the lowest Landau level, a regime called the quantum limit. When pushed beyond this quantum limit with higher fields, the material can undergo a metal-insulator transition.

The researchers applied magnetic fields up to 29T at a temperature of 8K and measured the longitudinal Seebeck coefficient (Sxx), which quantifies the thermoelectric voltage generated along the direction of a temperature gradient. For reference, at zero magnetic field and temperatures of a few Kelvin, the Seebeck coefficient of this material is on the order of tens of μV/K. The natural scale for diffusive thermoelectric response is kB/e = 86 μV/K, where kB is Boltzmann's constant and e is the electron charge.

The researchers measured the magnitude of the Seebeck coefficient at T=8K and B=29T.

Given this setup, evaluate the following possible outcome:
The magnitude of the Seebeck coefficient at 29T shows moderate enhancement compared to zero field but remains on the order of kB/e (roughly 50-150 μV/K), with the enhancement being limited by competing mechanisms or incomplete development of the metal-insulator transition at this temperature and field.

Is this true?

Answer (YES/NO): NO